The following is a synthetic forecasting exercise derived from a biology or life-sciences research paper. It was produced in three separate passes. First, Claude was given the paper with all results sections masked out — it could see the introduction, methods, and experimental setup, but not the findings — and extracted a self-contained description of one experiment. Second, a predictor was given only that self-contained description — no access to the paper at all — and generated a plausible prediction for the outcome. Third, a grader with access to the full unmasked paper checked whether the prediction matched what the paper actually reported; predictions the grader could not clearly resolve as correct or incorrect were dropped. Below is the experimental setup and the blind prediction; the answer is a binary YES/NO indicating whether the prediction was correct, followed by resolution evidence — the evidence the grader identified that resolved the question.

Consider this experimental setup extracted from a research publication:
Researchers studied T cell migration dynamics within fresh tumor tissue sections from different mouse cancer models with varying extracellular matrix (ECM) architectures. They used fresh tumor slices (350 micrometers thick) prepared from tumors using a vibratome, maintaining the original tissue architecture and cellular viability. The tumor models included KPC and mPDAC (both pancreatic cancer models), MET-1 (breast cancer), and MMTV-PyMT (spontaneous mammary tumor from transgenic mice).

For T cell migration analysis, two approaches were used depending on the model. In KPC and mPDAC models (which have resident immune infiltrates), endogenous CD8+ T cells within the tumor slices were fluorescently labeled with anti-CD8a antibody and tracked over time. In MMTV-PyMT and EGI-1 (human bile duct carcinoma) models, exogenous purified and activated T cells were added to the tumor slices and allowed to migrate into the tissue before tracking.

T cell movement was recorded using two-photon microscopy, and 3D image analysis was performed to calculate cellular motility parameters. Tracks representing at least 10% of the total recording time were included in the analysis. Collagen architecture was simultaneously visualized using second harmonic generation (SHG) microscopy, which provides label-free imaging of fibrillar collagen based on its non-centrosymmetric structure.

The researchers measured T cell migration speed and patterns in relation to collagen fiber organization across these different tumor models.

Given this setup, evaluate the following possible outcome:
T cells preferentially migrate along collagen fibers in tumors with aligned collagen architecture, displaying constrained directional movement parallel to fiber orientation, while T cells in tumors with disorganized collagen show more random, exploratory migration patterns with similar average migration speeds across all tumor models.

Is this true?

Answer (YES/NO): NO